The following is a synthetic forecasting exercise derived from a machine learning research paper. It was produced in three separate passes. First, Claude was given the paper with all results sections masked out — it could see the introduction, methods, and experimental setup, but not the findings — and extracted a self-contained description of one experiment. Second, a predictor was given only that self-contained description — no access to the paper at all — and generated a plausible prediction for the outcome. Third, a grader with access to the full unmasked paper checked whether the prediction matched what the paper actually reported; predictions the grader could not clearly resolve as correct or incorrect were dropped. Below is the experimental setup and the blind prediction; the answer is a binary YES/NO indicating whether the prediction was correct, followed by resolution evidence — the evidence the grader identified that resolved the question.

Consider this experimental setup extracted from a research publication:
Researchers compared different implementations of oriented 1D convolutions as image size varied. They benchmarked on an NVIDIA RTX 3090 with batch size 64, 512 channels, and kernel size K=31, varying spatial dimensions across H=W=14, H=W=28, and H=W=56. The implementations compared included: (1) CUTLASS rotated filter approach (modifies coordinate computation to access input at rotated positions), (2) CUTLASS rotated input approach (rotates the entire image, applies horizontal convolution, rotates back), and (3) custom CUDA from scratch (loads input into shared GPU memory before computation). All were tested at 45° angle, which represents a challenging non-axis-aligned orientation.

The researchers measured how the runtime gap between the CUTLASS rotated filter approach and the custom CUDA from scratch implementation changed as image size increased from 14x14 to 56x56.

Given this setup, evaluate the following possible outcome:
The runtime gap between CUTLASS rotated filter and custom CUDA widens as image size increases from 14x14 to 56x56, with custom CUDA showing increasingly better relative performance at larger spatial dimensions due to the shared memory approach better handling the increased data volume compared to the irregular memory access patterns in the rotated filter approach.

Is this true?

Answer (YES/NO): YES